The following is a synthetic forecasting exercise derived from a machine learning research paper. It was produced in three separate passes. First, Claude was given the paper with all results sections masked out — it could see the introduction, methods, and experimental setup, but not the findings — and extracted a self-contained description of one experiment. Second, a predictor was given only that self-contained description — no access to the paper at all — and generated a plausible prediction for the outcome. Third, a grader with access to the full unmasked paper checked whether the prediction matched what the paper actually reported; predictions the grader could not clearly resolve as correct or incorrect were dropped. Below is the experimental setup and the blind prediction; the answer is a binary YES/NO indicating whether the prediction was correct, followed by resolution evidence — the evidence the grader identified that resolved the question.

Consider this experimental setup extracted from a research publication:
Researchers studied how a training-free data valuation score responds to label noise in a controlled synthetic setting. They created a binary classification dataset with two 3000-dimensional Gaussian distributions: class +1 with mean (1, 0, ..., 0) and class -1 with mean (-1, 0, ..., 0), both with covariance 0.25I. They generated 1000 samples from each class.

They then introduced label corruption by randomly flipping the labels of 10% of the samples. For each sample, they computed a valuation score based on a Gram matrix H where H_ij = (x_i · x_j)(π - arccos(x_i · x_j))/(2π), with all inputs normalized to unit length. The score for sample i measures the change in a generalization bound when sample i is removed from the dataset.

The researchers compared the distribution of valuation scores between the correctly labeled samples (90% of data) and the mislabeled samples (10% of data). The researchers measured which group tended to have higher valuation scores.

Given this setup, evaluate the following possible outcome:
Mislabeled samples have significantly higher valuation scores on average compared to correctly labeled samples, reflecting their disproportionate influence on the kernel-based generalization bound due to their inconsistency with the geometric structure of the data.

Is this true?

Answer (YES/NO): YES